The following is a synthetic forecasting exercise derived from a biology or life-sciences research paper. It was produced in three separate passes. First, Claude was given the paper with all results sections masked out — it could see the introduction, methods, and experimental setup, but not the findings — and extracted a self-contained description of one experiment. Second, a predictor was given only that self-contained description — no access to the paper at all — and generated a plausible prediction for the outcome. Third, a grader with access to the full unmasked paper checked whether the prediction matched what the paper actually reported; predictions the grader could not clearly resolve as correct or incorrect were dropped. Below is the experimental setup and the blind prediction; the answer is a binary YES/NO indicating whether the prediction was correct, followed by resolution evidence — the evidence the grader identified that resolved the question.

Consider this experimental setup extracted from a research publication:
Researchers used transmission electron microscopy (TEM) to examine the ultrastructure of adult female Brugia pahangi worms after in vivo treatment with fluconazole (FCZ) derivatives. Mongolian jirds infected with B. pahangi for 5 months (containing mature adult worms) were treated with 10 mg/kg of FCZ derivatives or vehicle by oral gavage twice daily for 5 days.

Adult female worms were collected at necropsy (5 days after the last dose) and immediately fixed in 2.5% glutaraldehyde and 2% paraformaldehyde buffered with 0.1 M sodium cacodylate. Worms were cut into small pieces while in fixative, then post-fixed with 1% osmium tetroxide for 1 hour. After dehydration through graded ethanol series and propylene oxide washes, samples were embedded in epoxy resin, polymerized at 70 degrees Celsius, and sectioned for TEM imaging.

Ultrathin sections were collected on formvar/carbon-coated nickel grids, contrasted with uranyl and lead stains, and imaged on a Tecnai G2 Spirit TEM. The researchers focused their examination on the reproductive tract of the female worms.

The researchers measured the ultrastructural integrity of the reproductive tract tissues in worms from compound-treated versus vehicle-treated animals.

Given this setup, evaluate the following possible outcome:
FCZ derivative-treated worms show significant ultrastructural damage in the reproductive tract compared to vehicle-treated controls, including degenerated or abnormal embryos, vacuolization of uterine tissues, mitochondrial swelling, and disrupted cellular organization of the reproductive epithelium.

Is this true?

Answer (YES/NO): NO